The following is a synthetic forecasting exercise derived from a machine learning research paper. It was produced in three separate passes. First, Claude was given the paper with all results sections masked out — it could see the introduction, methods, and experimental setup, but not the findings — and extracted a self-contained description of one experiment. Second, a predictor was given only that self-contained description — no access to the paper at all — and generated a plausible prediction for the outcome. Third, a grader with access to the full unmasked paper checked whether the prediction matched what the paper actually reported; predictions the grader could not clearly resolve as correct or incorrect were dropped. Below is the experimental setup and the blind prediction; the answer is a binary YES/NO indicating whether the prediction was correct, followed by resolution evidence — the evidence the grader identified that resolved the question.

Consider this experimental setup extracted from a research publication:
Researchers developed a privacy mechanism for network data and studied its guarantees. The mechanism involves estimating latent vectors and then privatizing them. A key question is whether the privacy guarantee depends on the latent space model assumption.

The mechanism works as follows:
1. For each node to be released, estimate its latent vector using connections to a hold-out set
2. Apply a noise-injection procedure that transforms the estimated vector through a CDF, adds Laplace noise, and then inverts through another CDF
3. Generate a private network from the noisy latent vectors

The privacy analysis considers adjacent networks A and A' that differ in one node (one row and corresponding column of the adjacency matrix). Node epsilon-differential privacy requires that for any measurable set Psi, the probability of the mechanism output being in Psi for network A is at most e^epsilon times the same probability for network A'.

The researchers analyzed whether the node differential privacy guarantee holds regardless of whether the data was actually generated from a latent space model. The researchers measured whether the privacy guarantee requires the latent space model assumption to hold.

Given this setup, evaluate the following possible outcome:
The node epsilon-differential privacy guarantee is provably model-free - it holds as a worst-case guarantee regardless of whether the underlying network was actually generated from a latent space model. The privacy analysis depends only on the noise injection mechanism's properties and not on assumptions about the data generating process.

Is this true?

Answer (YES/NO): YES